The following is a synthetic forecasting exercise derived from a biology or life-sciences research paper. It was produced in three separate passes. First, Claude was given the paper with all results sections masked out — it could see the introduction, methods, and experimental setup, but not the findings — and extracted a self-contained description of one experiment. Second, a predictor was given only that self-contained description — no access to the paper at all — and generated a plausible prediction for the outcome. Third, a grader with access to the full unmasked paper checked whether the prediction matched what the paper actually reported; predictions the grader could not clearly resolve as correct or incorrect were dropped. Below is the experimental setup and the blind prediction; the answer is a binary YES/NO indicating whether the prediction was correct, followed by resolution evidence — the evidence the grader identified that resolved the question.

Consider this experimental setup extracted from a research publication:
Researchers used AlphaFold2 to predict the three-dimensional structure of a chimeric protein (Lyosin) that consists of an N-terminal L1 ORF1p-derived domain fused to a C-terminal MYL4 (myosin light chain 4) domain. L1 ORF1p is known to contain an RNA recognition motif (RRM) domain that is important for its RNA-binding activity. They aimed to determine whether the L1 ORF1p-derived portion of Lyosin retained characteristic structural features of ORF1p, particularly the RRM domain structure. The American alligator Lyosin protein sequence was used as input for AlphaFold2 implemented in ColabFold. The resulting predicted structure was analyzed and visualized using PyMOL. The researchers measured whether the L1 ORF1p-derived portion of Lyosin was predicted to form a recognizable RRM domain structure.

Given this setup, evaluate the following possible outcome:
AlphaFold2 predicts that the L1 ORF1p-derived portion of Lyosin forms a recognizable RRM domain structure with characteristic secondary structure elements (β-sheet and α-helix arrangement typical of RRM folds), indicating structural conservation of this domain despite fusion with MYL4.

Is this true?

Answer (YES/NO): YES